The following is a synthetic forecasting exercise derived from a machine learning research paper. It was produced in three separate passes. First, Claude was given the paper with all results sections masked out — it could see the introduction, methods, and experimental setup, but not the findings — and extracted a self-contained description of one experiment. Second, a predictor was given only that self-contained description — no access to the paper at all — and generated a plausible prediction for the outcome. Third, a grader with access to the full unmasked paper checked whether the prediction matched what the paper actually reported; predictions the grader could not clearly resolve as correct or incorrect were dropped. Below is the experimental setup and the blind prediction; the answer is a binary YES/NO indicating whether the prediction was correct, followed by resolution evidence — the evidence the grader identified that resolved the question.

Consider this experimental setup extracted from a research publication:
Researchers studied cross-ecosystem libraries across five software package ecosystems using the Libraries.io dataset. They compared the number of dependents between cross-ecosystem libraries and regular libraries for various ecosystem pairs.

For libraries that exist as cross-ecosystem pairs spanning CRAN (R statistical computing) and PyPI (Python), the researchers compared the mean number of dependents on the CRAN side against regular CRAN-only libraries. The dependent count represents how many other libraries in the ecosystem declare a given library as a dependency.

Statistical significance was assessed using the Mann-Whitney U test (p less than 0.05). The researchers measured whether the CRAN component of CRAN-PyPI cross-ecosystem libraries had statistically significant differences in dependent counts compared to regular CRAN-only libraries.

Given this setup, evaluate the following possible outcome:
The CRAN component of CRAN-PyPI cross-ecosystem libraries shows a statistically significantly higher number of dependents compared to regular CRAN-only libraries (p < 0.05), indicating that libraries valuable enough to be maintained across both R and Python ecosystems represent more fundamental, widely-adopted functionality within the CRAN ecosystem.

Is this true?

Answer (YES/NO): NO